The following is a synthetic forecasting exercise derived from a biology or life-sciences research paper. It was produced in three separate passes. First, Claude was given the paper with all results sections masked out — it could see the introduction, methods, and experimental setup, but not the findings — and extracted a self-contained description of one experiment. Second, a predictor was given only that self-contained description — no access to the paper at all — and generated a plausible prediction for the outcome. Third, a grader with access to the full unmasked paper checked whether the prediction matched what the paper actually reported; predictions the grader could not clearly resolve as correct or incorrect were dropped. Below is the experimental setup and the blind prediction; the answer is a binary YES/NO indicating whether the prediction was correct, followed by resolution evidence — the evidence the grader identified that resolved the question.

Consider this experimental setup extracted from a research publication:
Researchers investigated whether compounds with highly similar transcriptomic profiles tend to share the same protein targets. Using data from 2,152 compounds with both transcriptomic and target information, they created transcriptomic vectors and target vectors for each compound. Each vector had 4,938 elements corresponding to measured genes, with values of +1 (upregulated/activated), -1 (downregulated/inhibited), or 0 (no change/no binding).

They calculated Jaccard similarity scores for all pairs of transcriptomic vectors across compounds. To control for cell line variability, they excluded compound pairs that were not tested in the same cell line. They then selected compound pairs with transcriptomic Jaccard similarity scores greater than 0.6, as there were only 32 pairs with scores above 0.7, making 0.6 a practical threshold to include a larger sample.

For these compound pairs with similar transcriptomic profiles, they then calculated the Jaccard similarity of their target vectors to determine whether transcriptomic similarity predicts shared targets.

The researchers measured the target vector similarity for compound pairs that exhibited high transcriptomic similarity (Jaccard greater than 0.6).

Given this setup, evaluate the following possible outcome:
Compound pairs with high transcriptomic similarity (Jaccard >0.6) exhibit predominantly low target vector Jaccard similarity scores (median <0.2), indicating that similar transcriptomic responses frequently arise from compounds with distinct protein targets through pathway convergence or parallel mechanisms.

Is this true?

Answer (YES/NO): YES